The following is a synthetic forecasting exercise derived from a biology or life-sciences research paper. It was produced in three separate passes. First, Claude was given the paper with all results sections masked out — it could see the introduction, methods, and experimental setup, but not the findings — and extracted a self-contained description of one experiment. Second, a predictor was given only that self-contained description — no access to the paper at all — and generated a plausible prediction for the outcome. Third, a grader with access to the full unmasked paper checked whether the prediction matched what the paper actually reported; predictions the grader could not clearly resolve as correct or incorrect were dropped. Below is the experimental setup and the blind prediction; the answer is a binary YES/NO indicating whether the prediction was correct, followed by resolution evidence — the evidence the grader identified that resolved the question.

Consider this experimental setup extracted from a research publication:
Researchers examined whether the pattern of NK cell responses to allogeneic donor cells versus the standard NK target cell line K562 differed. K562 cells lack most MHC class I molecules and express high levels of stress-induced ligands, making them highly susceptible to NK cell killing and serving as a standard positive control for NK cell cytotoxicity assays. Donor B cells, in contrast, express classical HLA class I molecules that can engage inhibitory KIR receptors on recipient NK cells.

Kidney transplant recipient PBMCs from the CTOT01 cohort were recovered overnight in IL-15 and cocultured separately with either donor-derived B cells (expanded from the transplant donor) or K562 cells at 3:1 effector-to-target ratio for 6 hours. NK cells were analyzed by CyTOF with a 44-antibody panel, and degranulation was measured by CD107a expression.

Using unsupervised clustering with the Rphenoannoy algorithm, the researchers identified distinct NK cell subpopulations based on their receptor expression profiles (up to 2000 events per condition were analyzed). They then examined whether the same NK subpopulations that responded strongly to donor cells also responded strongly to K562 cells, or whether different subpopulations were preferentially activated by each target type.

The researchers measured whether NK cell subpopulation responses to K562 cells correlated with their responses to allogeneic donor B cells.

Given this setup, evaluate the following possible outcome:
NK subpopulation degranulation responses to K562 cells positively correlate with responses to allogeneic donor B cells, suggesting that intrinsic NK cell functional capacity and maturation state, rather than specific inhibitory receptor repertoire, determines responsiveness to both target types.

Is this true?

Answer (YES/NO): NO